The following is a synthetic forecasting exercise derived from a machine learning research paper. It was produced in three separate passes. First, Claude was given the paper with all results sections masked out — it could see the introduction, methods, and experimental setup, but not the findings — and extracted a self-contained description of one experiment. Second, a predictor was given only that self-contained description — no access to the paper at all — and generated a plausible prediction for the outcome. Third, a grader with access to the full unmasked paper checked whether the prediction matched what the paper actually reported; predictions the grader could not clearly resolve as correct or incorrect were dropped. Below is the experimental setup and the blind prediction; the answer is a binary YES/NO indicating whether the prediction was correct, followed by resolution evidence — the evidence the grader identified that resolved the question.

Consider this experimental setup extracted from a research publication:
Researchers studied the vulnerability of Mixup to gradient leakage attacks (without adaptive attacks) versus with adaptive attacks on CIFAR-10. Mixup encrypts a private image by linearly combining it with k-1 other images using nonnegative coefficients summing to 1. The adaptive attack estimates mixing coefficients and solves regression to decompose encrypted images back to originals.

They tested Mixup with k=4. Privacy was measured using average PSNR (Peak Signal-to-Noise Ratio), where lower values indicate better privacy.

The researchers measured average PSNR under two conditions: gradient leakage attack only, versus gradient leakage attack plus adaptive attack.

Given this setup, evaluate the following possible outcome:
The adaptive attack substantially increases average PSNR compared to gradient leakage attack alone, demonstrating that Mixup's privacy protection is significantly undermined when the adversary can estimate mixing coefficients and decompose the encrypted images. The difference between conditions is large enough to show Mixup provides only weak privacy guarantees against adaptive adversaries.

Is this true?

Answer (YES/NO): YES